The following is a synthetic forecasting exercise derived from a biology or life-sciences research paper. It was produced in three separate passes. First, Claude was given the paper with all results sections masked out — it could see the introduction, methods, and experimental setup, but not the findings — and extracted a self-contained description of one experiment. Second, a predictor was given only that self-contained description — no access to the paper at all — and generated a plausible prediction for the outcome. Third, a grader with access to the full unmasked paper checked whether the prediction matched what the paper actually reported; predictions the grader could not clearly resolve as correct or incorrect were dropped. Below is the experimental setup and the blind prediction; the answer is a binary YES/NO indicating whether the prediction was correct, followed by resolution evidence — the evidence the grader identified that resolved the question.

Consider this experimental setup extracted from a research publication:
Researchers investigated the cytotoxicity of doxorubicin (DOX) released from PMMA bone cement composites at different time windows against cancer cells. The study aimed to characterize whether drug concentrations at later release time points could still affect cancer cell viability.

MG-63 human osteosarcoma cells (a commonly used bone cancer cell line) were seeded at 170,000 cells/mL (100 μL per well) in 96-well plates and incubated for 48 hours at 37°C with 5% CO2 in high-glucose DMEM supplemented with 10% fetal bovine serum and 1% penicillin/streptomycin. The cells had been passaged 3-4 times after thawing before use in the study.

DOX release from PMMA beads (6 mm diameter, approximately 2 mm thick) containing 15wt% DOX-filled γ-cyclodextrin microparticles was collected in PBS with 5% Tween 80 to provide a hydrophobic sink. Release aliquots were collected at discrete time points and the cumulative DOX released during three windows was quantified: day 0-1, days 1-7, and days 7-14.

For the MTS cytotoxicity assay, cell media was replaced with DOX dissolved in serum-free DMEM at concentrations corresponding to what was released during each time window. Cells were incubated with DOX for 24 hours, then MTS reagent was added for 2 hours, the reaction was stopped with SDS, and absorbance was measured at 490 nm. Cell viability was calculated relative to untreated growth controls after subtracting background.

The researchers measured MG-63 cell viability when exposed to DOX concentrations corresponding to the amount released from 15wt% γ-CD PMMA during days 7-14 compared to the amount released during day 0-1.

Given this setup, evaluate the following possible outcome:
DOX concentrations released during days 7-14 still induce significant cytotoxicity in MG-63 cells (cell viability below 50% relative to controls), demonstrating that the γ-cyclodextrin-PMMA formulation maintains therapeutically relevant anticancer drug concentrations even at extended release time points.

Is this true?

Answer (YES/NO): NO